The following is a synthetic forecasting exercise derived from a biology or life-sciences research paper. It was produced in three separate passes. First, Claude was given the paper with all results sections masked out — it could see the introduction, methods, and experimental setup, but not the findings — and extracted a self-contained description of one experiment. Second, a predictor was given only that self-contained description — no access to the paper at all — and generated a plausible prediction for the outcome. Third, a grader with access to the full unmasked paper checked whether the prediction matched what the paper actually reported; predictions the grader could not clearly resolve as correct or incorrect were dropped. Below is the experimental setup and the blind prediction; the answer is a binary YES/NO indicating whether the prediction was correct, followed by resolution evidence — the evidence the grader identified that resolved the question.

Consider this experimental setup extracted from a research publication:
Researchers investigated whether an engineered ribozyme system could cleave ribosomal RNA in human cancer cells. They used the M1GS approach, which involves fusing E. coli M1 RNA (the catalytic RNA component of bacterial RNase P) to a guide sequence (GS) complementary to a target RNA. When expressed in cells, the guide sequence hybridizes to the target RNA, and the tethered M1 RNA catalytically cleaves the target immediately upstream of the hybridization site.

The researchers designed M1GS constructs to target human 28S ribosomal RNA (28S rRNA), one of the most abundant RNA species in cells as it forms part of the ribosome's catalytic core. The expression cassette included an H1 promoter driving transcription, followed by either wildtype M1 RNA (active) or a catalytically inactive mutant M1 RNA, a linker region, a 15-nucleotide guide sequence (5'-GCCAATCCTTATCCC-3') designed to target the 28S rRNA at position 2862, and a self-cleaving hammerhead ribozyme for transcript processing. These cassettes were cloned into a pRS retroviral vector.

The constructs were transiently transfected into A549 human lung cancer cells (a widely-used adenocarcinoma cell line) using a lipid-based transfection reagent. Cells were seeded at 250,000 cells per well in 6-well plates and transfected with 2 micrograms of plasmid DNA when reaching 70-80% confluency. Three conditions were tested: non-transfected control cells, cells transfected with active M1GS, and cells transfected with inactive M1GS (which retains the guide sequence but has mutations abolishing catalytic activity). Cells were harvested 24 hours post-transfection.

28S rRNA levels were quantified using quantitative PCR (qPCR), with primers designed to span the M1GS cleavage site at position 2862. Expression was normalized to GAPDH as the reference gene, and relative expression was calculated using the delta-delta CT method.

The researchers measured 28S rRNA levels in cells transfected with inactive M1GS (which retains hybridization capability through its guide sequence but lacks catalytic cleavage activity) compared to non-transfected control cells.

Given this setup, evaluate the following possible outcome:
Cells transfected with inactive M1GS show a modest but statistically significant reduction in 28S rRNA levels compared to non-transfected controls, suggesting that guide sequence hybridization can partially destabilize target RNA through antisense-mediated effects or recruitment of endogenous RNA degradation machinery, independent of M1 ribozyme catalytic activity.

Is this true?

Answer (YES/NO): NO